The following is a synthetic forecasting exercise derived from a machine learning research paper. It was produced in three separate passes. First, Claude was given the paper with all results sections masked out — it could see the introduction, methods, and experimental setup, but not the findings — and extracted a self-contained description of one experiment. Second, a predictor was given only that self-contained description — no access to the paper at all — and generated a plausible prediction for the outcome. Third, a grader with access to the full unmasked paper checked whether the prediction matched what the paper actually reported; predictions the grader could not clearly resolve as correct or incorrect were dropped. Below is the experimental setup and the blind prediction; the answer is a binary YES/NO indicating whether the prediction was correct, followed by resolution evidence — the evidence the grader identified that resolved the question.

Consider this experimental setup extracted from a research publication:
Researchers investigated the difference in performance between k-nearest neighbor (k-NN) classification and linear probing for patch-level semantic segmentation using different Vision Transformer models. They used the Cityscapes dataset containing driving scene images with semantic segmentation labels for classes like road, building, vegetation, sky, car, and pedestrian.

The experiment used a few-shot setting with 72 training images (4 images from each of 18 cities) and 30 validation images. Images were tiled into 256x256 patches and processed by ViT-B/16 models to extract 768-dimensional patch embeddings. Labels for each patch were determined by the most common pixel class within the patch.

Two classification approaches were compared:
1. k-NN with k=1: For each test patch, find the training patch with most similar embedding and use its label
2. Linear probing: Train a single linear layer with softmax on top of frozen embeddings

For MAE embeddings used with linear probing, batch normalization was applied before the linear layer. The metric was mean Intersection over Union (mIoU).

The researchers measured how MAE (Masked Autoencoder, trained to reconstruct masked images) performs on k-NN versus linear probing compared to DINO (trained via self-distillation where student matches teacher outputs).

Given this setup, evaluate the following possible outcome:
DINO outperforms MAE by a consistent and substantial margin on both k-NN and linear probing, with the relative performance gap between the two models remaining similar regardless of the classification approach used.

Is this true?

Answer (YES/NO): NO